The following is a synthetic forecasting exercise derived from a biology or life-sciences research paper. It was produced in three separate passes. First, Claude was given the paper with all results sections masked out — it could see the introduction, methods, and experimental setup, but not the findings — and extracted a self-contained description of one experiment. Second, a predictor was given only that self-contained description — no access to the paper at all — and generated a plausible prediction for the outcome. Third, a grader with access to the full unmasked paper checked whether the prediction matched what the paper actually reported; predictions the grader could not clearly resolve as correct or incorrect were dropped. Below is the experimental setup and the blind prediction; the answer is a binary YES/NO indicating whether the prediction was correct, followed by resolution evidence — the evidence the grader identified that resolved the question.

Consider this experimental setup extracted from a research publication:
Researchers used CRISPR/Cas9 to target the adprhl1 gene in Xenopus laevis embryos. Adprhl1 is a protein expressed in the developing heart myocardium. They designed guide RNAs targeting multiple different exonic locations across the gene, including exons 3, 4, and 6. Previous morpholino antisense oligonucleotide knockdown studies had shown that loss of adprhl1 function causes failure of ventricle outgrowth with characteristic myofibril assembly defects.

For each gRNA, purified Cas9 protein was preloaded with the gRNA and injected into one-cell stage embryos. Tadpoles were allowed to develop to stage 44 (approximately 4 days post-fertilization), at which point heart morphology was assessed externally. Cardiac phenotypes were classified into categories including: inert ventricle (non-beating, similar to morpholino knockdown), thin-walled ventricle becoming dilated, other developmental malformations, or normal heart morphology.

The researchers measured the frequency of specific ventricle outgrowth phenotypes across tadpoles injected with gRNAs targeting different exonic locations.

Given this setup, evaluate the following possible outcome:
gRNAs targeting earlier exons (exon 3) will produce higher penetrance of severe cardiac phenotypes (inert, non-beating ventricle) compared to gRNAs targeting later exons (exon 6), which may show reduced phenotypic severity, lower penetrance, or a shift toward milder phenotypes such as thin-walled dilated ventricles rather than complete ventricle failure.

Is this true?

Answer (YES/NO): NO